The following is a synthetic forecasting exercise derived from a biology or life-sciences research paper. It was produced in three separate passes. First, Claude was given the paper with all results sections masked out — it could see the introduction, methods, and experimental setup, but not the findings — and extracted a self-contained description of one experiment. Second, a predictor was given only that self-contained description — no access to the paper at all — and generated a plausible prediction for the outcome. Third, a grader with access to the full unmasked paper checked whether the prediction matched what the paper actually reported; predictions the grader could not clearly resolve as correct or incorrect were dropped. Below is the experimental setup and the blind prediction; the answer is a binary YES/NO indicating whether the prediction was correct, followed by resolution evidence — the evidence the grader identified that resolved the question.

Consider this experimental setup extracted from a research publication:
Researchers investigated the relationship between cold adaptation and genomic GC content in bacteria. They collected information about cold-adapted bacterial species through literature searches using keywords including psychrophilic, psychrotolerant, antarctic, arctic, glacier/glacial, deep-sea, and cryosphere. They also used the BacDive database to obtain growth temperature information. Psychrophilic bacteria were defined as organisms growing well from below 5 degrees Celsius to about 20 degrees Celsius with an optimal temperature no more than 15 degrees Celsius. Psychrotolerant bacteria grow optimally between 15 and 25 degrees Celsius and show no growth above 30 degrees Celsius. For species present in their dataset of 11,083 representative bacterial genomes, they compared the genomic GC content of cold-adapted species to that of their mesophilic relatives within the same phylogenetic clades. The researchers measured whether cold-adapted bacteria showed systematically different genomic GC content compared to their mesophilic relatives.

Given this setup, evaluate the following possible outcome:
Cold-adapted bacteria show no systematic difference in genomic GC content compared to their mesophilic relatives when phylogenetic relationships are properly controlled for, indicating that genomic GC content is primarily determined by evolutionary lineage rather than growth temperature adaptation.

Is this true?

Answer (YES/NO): NO